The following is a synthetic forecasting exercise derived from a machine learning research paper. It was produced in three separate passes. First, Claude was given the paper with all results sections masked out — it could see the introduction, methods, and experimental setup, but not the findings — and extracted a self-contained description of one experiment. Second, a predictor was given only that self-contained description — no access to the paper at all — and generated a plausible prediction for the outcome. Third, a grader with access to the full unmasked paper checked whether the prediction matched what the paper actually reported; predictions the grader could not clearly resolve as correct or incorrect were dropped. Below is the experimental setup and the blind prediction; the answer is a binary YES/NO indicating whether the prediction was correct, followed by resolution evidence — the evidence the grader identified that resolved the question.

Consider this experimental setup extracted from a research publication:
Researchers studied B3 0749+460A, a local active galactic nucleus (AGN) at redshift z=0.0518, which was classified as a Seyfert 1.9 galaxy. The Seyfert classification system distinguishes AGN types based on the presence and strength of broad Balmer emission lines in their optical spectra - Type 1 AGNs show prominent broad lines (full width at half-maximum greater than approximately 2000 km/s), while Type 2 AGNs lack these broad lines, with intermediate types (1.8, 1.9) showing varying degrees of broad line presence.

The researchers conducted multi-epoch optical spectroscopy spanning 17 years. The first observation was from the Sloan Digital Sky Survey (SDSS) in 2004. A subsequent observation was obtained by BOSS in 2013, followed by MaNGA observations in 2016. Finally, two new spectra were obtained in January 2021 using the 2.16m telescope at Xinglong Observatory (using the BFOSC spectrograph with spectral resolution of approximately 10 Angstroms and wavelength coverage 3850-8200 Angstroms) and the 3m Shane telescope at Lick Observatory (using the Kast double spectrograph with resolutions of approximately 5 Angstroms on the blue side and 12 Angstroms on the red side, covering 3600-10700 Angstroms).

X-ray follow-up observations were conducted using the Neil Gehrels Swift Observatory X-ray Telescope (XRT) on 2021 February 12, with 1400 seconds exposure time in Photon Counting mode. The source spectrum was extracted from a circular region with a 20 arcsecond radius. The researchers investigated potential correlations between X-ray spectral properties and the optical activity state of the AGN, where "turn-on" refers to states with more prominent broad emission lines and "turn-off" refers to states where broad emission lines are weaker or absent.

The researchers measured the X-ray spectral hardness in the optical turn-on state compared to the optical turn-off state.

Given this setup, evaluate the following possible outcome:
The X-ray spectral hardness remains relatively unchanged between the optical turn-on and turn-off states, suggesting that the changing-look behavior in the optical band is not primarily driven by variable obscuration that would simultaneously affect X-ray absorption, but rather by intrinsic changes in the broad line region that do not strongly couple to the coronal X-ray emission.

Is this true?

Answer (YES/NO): NO